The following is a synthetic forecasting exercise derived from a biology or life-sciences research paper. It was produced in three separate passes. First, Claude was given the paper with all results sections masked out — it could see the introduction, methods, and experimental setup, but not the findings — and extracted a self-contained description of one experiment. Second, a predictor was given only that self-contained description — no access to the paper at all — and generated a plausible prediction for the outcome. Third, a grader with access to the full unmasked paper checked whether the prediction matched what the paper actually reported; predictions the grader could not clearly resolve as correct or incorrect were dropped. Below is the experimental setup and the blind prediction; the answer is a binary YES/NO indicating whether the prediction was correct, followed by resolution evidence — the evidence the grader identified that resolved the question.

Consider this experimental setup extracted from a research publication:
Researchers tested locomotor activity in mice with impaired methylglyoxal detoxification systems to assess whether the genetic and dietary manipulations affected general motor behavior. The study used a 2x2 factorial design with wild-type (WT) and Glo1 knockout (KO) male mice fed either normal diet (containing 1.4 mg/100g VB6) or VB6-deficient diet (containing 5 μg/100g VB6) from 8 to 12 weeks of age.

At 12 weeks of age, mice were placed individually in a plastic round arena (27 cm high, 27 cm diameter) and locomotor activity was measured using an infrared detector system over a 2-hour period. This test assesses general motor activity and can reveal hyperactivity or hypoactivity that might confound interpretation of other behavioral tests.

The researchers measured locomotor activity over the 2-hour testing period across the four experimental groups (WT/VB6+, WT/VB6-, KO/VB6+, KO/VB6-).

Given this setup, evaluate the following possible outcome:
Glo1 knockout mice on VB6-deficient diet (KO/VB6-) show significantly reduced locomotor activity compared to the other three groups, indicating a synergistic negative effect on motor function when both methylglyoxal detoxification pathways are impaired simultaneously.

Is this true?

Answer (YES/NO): NO